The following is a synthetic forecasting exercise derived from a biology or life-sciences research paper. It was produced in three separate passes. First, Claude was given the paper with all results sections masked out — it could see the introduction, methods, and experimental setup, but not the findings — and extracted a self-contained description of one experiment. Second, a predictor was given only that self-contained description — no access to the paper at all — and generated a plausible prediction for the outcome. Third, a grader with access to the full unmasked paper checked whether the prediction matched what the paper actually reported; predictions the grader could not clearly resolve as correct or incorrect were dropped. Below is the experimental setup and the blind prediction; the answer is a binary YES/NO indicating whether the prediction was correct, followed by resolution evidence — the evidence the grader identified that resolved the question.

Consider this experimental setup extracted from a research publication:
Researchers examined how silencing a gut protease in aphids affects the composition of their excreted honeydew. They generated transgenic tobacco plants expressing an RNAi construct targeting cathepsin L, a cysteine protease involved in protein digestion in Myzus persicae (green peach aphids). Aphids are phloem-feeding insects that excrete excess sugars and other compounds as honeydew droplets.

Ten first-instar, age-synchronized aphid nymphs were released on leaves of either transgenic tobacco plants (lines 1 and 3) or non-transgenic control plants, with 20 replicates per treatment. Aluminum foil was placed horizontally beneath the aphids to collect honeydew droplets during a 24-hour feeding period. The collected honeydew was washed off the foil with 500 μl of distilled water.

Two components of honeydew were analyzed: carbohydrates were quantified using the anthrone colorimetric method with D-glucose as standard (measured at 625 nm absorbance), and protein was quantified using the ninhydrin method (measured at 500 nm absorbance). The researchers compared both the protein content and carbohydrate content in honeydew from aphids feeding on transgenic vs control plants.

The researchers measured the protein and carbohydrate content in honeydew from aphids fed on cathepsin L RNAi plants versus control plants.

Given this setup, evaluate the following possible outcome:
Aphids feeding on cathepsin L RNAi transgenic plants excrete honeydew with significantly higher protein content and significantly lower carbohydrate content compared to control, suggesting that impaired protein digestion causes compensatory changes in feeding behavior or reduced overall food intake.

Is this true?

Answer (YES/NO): YES